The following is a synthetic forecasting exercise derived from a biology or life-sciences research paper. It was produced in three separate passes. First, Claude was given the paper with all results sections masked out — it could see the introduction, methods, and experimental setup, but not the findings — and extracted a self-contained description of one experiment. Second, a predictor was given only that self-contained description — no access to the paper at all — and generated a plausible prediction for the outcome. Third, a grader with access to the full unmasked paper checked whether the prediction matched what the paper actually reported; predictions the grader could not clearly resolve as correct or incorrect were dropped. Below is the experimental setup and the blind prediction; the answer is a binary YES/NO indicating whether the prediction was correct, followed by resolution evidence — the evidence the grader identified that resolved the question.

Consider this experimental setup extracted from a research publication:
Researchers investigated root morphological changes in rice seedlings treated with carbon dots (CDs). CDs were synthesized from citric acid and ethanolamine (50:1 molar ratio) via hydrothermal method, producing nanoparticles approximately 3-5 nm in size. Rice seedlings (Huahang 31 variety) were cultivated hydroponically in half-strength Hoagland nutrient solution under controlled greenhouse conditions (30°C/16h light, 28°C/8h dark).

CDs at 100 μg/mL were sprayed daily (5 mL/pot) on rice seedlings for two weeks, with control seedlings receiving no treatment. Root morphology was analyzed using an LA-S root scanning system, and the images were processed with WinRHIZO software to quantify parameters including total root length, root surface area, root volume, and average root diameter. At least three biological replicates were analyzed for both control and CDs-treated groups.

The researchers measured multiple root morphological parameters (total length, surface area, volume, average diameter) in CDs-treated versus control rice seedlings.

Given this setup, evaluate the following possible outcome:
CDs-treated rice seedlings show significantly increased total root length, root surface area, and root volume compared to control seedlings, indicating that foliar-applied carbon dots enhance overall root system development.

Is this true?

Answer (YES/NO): YES